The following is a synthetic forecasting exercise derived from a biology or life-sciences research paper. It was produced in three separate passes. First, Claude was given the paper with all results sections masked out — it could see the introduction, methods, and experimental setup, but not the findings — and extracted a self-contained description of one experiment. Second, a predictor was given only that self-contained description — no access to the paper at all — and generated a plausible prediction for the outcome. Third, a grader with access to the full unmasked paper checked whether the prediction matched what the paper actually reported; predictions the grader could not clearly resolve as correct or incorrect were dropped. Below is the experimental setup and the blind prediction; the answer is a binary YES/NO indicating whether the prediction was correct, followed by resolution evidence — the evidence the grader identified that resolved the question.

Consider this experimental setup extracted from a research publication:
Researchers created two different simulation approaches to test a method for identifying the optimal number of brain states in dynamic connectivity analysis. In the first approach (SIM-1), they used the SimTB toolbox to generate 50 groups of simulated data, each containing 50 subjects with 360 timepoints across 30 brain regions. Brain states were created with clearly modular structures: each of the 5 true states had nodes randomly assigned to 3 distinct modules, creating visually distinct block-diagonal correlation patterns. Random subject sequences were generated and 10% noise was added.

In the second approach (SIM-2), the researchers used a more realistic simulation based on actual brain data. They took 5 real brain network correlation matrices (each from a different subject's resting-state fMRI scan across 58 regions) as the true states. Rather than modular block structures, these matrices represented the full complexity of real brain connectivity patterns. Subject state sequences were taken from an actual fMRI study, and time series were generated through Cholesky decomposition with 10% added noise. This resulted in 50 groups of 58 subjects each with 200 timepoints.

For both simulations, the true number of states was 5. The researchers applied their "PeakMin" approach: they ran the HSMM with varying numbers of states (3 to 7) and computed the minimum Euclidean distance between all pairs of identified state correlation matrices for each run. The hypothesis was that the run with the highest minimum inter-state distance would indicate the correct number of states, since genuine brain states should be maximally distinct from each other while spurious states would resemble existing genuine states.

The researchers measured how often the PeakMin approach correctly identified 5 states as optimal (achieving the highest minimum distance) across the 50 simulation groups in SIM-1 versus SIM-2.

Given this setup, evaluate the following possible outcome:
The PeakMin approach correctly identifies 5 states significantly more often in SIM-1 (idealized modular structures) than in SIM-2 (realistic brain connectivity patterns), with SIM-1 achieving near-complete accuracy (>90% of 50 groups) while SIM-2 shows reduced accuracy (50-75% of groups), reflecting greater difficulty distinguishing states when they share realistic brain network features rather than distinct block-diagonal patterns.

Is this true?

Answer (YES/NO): NO